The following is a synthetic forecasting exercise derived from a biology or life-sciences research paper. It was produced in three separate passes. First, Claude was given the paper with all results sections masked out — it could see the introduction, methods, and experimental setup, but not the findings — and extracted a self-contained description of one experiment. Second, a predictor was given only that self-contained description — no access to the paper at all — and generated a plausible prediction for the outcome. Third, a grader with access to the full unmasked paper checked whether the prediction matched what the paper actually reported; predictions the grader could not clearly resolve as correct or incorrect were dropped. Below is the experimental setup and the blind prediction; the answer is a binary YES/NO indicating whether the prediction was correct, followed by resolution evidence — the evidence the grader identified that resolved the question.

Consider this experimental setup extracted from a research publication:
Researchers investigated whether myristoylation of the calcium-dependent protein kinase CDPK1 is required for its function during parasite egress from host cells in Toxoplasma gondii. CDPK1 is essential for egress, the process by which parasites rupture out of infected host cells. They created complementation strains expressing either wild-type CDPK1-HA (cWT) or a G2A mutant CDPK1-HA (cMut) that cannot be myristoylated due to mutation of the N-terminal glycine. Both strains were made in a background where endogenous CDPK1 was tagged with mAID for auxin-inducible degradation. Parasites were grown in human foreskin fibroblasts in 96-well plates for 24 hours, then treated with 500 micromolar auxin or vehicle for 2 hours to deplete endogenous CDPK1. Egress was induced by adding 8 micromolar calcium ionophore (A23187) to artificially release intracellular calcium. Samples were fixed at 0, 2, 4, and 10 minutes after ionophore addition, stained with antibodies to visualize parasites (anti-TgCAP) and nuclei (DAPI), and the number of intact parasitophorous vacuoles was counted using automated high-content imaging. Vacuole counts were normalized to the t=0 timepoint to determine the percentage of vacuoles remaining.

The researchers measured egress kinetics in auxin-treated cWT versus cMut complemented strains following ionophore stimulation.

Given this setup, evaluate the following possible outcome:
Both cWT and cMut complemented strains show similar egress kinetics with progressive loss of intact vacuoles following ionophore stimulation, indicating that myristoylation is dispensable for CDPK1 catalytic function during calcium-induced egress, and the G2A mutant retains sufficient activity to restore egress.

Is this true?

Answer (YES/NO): NO